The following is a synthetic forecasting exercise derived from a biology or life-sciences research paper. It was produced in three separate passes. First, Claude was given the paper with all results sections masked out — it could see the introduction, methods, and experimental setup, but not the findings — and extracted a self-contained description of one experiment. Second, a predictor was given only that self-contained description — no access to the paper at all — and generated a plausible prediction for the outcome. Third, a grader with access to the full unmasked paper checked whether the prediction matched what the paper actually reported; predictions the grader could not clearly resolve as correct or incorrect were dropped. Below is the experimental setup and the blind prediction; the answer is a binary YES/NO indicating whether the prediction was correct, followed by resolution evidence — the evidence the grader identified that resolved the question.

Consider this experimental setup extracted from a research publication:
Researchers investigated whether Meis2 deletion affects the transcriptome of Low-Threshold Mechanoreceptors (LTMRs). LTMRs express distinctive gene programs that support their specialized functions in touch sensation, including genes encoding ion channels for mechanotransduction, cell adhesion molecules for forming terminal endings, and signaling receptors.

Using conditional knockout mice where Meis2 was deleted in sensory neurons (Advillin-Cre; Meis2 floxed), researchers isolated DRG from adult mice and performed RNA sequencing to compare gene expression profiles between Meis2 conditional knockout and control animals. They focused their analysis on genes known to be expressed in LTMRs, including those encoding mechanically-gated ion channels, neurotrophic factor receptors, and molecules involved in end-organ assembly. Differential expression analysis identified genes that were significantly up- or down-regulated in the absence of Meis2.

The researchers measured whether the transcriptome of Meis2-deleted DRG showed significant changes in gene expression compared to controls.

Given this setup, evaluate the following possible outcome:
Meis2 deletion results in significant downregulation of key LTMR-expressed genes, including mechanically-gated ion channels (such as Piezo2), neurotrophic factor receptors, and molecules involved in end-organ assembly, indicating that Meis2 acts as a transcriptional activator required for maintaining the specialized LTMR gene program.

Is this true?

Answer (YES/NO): NO